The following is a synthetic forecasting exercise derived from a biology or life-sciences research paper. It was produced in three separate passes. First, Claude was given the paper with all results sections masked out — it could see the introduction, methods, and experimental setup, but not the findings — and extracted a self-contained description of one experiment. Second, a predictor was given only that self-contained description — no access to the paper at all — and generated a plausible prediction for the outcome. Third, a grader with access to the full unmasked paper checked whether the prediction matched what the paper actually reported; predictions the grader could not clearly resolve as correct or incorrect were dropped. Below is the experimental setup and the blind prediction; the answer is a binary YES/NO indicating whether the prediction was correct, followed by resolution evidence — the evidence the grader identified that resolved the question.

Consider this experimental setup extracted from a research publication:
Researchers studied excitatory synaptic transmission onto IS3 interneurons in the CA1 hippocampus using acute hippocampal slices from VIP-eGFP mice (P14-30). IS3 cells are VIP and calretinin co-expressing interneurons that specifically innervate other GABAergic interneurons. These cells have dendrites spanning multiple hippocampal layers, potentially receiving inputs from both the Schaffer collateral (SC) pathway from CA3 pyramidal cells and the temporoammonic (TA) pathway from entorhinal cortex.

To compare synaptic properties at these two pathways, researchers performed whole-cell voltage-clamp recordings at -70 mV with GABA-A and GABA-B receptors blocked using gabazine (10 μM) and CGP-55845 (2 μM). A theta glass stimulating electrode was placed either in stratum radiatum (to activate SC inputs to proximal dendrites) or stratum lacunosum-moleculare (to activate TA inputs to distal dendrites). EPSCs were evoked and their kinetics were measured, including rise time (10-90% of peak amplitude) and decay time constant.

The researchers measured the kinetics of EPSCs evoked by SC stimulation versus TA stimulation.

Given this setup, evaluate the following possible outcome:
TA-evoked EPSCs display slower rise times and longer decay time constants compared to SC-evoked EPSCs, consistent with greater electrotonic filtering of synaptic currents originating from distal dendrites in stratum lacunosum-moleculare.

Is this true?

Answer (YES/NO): YES